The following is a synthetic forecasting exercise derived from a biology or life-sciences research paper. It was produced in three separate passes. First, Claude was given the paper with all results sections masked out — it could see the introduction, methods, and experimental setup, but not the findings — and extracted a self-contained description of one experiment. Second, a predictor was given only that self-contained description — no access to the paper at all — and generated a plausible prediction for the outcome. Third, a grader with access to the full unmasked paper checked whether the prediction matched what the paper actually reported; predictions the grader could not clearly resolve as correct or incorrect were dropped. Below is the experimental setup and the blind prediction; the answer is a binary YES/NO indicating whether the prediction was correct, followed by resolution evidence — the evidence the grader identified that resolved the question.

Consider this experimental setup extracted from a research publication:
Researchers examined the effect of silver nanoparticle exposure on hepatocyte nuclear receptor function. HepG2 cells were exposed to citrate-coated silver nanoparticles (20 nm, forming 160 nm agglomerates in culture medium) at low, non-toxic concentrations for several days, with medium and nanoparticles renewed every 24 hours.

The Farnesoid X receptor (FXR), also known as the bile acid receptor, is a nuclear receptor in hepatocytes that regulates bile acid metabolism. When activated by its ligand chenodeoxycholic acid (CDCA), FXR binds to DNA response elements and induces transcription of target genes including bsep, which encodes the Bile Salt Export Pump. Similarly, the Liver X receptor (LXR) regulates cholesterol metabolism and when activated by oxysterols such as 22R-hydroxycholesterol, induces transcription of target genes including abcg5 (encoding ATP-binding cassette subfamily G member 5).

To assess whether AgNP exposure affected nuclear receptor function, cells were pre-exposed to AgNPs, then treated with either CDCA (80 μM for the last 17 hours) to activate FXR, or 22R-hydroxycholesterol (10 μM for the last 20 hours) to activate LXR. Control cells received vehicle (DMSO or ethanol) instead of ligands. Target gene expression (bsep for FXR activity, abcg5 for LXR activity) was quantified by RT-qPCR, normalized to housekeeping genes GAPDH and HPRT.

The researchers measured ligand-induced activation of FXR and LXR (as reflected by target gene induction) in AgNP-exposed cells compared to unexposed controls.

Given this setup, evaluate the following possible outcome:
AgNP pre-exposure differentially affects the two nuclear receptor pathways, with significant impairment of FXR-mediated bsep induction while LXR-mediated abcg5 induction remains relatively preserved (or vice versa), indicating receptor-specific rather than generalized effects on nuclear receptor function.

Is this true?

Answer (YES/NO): NO